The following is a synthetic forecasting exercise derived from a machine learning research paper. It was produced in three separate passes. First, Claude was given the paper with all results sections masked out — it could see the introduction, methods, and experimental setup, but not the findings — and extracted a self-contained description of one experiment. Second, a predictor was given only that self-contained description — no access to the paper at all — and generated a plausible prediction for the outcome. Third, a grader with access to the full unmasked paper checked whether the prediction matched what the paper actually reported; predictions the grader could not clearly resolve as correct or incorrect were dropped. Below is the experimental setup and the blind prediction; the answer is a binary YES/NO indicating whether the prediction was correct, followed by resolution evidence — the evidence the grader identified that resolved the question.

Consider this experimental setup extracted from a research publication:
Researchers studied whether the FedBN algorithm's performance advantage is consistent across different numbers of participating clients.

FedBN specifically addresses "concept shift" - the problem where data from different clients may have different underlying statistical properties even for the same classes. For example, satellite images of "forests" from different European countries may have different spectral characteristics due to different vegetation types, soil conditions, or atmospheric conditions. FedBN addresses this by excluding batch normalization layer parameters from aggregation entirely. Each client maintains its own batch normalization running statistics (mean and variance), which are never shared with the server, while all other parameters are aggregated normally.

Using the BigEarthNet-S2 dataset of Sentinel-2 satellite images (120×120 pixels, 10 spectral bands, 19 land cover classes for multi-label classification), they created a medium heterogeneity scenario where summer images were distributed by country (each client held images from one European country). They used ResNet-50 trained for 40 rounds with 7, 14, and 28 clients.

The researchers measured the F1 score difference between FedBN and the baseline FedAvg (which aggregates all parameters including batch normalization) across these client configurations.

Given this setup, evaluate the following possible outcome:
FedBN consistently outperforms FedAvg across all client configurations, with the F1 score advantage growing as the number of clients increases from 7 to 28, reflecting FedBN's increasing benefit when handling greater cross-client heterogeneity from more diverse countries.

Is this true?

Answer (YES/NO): NO